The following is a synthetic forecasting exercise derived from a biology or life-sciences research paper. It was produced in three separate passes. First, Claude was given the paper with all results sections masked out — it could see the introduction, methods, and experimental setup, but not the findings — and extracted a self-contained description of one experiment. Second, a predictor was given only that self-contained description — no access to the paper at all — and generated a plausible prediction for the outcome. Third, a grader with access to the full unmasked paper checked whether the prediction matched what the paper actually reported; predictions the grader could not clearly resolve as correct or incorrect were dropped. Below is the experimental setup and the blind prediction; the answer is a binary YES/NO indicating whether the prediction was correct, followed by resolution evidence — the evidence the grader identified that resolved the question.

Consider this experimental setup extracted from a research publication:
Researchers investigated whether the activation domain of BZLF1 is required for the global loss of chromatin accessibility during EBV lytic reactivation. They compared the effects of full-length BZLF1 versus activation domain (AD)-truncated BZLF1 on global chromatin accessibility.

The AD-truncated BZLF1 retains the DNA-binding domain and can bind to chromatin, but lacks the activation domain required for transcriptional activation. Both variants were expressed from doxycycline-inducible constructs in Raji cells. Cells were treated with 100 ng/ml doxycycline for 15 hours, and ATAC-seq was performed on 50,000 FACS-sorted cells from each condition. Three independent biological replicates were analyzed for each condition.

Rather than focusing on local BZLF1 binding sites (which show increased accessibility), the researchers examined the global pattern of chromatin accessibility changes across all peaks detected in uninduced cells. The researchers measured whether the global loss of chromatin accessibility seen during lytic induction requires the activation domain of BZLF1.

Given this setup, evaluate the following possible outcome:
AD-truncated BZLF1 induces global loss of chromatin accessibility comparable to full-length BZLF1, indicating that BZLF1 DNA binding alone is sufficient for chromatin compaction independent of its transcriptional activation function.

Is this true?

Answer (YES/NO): NO